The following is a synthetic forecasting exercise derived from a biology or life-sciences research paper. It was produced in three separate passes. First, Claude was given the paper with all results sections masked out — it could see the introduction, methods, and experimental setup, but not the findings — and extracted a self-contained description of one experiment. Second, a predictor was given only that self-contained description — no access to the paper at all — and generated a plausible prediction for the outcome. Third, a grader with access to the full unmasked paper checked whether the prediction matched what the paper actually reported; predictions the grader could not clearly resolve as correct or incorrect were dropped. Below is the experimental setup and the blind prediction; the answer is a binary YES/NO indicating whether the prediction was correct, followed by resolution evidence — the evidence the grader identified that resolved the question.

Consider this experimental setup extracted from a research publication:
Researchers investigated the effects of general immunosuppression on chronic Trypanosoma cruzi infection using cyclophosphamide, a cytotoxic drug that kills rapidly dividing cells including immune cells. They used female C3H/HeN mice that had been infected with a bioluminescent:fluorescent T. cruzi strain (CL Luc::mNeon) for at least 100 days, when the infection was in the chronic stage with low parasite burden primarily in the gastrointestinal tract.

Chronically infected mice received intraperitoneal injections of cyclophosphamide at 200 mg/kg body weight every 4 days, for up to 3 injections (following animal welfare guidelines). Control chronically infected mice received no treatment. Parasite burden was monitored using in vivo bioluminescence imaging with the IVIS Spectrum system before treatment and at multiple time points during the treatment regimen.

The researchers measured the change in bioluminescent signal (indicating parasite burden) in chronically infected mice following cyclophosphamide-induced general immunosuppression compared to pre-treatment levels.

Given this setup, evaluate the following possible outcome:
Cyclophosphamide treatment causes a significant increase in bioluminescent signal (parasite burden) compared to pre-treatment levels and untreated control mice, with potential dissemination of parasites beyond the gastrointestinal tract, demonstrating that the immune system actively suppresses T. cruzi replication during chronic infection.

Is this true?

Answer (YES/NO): YES